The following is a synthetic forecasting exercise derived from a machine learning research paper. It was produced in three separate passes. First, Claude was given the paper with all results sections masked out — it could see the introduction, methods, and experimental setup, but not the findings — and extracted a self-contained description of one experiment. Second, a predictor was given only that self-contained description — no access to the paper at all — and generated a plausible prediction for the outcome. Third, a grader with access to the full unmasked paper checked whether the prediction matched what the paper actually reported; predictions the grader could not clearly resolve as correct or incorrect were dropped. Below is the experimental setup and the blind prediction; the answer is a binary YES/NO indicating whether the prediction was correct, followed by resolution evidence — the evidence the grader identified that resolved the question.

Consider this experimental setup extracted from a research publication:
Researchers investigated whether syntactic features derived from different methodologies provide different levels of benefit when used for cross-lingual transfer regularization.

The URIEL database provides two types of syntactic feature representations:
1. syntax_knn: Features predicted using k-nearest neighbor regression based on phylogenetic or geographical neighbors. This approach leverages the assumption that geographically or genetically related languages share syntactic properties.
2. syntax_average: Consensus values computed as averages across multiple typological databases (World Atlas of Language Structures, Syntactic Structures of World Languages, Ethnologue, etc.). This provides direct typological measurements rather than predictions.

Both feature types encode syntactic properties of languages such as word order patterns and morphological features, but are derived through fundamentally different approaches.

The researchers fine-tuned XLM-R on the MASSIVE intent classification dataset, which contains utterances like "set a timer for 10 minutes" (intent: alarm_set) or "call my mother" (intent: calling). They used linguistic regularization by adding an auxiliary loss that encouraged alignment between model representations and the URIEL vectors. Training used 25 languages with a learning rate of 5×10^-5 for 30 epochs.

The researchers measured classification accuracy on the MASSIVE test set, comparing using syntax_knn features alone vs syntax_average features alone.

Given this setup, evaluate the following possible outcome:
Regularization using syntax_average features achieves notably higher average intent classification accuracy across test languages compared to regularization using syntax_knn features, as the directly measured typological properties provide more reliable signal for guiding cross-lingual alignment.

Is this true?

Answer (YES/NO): NO